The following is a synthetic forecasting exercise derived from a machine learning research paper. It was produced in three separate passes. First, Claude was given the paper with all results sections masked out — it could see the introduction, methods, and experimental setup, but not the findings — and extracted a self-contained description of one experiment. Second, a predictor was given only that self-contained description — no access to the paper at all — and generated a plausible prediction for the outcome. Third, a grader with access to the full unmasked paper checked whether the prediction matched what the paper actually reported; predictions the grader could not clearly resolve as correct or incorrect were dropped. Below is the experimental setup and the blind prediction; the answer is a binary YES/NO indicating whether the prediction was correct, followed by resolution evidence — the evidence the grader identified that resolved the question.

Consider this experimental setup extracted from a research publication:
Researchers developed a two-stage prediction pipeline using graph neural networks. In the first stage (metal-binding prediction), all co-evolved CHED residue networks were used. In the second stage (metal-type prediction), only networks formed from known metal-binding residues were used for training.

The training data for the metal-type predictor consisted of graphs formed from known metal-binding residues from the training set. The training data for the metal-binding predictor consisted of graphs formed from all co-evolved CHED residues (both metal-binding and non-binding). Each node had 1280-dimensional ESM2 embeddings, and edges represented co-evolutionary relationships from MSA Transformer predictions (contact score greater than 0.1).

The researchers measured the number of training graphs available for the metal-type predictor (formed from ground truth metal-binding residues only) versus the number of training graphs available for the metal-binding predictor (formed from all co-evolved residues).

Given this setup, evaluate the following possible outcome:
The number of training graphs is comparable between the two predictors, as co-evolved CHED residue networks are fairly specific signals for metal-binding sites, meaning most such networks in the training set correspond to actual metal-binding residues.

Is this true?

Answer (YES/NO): NO